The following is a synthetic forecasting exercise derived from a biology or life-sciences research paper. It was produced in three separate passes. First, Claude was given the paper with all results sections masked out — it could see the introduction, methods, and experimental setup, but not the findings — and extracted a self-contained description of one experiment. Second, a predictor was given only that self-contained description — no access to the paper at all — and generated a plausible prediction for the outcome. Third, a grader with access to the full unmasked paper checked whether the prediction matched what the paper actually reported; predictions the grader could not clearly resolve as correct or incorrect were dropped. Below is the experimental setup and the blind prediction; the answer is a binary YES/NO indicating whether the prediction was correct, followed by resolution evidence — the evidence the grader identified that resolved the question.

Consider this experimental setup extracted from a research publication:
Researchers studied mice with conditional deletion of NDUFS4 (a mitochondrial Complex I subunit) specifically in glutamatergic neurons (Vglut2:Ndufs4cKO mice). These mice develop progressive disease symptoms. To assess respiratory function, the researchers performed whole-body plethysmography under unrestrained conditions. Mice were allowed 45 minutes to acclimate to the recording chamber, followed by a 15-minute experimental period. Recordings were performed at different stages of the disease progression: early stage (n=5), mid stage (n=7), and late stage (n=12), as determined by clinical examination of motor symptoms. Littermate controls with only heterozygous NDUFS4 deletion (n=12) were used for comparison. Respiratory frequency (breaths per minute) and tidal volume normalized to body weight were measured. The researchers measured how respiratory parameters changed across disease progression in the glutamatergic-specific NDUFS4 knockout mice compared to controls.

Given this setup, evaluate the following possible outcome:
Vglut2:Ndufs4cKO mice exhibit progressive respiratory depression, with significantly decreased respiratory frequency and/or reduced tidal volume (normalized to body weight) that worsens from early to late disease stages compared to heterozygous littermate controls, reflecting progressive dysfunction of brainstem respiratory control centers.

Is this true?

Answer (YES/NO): NO